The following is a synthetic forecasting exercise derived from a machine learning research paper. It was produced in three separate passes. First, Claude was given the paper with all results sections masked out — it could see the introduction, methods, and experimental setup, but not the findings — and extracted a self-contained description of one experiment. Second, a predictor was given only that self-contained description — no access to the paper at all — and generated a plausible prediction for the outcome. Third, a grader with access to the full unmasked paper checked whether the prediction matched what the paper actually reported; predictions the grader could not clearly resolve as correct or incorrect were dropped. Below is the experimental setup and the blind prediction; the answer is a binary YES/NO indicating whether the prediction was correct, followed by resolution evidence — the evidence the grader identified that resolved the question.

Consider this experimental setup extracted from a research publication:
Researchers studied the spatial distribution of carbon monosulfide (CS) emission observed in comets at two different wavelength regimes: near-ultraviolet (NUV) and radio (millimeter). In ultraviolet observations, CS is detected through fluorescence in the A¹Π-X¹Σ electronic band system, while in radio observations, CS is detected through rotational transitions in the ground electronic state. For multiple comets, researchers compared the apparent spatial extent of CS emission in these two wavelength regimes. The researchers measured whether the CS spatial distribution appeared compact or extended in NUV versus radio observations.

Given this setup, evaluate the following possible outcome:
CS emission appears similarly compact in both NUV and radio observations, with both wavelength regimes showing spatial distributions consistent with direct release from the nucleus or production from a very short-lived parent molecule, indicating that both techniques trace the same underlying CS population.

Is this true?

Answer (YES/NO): NO